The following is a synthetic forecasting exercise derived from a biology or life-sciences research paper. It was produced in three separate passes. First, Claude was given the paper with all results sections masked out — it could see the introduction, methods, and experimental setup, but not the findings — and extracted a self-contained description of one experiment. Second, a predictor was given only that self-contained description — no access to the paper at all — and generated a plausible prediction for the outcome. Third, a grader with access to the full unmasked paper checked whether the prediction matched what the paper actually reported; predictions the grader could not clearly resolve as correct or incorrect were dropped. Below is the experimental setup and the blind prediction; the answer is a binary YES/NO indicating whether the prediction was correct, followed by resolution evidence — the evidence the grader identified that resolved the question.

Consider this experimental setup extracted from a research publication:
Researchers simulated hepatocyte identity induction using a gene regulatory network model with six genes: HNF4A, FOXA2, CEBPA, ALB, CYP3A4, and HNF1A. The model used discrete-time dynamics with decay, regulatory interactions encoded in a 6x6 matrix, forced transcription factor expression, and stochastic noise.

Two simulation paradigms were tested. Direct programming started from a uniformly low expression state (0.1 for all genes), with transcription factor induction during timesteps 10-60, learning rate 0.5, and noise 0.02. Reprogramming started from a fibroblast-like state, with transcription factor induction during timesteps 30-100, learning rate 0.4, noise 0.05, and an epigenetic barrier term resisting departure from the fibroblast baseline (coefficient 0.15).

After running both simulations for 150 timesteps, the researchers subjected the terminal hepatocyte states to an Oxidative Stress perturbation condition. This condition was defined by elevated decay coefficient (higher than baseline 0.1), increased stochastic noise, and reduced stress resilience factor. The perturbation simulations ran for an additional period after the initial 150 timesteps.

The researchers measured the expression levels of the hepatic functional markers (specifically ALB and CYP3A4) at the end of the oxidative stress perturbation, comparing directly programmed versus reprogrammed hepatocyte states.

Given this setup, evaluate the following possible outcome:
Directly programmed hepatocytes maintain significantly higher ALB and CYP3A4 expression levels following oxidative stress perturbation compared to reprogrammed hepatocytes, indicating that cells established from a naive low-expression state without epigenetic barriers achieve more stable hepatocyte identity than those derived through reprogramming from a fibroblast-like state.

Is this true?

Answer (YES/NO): YES